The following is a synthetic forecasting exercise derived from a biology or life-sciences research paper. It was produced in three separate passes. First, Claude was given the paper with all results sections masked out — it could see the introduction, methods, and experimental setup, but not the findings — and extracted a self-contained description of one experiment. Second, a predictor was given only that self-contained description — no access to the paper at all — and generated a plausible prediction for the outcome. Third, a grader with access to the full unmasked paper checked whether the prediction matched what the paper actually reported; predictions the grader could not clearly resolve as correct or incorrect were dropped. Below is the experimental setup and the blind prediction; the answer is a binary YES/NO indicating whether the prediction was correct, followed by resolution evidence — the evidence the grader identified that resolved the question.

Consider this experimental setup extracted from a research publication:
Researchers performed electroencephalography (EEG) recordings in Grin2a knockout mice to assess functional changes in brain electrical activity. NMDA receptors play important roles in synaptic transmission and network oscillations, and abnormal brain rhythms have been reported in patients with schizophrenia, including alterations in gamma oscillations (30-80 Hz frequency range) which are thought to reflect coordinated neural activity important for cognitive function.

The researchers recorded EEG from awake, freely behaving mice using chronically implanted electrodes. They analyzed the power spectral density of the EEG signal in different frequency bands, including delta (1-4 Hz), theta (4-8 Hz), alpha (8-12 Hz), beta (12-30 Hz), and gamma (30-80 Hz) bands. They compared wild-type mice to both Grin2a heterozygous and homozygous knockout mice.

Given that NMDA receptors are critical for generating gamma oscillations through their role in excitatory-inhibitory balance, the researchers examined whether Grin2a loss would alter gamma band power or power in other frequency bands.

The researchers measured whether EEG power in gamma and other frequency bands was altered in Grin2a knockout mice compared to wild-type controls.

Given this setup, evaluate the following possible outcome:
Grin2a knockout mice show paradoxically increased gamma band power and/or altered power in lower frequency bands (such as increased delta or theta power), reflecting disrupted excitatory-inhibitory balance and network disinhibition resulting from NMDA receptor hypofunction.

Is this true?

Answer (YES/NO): YES